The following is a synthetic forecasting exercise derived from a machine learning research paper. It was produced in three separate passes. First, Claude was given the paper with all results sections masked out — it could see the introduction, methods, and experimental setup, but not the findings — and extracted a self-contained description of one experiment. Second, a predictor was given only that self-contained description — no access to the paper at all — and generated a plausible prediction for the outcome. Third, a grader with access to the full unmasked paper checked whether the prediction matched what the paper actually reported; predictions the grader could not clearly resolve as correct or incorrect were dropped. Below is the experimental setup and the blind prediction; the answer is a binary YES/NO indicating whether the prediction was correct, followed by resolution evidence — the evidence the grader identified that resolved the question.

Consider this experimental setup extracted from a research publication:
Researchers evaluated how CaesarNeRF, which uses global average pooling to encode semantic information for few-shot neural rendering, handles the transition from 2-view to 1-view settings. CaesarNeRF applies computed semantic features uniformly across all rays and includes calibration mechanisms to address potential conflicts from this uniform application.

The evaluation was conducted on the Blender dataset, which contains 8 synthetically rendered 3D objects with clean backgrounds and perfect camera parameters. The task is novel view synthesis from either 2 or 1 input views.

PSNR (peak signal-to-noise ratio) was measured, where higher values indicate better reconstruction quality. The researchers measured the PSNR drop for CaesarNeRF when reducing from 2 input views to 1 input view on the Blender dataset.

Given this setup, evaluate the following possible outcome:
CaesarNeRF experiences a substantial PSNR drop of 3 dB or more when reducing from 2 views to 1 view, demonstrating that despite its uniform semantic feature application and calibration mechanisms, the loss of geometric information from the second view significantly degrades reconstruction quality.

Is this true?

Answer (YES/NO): YES